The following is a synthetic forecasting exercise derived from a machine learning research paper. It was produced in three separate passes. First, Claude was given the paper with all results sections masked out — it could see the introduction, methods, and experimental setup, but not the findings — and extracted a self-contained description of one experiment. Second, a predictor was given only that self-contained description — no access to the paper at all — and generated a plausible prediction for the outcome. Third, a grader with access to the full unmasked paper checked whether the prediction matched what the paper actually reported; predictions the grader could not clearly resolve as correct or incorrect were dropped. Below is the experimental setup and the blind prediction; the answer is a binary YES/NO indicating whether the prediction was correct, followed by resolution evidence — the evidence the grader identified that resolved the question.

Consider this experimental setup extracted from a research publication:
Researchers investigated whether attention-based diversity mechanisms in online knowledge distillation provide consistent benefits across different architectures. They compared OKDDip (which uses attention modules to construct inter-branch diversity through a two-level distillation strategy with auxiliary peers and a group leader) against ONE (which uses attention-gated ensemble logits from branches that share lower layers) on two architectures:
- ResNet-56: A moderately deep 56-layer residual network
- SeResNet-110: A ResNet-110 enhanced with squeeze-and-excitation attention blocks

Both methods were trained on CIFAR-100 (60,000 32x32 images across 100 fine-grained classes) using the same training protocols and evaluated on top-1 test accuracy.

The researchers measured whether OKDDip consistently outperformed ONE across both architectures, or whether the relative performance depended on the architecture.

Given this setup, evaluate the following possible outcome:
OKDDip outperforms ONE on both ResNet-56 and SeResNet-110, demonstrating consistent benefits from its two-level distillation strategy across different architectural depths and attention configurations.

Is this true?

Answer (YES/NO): YES